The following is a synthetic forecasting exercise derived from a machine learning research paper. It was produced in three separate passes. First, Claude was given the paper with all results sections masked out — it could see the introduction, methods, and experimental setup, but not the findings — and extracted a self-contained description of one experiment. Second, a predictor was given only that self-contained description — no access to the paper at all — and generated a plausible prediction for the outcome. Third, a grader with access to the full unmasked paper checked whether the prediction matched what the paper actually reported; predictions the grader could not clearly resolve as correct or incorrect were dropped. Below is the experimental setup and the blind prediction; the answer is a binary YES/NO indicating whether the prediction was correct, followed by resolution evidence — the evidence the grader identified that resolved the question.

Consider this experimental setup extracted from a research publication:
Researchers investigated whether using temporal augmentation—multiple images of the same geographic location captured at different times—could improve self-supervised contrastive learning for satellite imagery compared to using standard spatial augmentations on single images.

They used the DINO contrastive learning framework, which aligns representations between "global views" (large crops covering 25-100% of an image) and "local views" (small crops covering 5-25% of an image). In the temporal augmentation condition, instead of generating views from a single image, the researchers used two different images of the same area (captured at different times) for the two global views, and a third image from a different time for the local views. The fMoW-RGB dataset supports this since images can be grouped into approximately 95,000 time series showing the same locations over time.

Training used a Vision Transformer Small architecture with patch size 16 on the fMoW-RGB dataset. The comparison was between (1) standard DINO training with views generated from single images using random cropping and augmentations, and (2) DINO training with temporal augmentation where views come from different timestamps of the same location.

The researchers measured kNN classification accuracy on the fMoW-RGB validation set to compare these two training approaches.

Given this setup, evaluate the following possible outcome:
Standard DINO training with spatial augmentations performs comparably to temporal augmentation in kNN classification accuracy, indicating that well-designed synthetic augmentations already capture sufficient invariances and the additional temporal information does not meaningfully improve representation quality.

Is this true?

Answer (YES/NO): YES